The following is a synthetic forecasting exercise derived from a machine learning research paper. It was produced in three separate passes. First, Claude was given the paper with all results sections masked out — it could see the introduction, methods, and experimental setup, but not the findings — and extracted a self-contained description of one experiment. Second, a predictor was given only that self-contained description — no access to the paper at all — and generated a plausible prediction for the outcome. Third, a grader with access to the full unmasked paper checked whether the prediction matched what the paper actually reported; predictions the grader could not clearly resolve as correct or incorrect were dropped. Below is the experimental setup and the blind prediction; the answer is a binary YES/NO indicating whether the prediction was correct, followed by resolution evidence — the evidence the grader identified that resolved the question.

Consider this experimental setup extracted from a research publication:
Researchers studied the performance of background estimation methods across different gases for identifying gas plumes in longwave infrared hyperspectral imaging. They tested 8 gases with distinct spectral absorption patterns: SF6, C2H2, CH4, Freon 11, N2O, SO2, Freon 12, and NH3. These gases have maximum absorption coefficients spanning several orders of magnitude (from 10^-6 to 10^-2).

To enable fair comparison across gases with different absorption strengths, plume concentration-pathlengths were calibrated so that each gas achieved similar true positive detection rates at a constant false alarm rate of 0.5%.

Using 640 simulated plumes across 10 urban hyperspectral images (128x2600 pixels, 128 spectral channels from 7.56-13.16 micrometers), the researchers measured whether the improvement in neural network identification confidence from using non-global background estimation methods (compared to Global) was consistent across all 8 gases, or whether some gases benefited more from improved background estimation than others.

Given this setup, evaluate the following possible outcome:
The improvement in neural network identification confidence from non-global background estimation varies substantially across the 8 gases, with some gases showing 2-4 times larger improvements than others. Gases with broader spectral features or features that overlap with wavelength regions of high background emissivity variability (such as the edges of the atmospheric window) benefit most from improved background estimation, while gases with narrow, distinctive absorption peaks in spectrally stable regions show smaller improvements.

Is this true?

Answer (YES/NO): NO